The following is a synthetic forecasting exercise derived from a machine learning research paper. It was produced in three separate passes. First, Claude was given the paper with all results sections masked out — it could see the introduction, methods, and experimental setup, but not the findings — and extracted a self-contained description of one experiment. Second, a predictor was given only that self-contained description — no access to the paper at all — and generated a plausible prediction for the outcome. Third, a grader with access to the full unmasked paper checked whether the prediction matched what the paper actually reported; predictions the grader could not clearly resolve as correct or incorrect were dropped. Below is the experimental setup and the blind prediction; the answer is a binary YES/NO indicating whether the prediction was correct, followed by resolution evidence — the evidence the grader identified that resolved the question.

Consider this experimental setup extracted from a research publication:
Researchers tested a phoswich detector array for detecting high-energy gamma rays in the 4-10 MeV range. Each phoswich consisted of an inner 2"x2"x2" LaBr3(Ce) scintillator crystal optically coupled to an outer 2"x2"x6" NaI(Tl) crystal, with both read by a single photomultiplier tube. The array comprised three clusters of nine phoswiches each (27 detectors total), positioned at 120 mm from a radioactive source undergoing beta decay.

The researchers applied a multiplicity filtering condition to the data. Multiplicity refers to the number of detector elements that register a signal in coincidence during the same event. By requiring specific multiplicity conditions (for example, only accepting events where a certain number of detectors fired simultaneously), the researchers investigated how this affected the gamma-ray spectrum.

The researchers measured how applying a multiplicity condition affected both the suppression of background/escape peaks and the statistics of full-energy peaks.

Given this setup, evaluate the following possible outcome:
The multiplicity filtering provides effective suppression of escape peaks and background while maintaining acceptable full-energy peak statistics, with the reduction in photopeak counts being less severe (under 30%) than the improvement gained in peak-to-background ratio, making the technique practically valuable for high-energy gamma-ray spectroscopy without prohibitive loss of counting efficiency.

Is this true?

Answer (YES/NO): NO